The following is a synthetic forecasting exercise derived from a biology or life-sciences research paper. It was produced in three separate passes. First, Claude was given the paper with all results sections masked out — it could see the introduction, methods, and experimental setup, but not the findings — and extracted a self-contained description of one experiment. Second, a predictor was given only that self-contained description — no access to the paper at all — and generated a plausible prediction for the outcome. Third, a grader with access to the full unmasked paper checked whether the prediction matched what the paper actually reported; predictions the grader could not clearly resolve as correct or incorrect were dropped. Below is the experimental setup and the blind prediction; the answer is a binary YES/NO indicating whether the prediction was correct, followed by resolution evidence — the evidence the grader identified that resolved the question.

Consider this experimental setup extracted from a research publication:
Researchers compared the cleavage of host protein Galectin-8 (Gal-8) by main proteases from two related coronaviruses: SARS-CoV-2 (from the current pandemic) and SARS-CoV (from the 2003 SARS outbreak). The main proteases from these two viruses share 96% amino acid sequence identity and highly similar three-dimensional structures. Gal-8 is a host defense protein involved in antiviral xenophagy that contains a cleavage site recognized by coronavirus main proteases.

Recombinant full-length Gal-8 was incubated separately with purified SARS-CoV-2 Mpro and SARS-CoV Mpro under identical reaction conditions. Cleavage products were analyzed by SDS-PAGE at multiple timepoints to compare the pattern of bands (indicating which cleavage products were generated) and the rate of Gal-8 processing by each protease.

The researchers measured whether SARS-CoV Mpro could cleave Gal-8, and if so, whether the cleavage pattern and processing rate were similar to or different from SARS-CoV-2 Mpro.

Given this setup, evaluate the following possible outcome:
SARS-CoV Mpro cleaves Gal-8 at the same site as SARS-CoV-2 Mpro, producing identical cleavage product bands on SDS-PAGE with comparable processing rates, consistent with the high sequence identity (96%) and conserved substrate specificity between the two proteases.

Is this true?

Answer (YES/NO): YES